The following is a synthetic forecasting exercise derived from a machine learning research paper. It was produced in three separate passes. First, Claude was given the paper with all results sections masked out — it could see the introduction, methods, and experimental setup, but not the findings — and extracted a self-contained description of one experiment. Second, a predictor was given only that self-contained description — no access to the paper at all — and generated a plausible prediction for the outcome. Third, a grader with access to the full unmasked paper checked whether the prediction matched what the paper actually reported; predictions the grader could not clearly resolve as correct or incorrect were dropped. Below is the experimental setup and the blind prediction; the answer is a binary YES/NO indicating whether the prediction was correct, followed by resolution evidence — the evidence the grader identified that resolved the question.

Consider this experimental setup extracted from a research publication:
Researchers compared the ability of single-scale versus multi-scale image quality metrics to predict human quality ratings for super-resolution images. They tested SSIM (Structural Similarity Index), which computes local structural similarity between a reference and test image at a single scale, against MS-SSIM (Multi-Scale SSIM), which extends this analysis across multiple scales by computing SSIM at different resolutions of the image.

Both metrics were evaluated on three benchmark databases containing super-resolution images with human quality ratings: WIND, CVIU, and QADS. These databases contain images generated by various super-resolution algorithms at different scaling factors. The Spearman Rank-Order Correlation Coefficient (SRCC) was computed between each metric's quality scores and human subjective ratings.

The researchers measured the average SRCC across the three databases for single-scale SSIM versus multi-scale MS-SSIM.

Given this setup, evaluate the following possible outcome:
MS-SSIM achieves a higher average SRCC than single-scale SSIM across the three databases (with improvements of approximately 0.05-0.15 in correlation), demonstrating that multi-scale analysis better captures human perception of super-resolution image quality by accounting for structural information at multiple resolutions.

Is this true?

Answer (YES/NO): NO